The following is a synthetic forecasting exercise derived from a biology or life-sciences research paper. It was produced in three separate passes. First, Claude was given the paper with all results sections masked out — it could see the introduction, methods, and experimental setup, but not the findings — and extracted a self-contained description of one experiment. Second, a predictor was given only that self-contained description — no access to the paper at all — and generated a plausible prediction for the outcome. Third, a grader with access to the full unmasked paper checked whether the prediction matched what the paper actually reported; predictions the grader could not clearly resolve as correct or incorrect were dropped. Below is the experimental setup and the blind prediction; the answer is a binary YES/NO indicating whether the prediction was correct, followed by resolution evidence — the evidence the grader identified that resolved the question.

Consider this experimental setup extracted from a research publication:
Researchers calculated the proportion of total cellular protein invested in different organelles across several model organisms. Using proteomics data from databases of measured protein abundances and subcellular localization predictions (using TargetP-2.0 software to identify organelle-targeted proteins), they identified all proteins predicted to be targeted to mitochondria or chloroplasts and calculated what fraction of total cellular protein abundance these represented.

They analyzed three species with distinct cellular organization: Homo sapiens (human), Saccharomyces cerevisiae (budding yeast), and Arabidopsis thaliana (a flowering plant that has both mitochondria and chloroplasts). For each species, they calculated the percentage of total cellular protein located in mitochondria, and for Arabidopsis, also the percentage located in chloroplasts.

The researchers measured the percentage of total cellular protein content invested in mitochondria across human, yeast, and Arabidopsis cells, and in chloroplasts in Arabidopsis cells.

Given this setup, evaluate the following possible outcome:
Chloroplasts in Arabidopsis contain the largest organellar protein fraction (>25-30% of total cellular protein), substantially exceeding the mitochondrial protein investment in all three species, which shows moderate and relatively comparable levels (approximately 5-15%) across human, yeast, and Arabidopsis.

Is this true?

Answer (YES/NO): YES